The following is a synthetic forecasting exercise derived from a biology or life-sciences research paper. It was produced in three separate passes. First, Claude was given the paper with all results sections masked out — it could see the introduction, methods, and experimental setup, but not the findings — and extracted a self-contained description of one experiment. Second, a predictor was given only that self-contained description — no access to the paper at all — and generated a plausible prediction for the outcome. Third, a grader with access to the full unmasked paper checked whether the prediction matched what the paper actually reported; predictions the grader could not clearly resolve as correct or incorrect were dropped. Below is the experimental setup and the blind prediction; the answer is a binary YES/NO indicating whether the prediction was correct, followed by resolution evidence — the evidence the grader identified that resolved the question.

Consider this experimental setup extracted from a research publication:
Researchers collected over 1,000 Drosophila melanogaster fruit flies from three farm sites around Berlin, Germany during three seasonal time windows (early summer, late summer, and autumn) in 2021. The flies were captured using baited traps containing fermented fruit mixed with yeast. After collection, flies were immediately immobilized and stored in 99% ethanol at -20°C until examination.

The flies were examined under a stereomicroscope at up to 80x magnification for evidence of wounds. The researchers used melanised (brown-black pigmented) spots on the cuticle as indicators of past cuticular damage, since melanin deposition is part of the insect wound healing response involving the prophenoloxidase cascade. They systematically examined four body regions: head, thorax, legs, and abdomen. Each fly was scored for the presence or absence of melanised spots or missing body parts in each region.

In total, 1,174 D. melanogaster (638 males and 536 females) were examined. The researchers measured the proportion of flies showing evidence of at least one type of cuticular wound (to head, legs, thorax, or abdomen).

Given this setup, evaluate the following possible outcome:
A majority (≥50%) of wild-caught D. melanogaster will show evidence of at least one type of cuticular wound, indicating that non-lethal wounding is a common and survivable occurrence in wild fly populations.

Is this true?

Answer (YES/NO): NO